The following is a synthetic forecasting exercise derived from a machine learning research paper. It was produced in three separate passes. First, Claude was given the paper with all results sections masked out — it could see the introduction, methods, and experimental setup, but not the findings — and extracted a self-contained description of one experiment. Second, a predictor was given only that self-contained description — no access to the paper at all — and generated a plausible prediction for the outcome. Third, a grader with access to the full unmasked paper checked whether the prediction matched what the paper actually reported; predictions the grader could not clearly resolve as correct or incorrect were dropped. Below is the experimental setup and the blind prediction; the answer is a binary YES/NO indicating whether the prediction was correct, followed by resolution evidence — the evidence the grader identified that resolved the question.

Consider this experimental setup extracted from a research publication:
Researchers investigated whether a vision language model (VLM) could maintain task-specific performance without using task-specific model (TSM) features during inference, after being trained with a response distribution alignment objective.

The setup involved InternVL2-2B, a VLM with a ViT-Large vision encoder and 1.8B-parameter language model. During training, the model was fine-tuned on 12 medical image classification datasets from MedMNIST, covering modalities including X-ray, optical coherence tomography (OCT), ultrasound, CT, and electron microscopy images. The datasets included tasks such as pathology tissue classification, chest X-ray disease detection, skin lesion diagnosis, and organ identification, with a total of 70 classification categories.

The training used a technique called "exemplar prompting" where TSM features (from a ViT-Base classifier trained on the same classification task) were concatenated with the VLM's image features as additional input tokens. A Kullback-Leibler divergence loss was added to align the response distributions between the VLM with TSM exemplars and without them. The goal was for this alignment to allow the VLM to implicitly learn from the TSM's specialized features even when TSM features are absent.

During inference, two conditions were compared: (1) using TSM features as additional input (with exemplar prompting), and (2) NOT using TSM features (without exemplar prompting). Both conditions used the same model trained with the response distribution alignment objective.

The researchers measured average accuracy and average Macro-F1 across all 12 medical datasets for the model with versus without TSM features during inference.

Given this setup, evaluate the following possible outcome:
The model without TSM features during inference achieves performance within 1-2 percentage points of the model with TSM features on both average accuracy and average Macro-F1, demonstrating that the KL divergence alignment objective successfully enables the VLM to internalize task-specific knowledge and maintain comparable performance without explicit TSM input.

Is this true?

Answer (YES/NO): NO